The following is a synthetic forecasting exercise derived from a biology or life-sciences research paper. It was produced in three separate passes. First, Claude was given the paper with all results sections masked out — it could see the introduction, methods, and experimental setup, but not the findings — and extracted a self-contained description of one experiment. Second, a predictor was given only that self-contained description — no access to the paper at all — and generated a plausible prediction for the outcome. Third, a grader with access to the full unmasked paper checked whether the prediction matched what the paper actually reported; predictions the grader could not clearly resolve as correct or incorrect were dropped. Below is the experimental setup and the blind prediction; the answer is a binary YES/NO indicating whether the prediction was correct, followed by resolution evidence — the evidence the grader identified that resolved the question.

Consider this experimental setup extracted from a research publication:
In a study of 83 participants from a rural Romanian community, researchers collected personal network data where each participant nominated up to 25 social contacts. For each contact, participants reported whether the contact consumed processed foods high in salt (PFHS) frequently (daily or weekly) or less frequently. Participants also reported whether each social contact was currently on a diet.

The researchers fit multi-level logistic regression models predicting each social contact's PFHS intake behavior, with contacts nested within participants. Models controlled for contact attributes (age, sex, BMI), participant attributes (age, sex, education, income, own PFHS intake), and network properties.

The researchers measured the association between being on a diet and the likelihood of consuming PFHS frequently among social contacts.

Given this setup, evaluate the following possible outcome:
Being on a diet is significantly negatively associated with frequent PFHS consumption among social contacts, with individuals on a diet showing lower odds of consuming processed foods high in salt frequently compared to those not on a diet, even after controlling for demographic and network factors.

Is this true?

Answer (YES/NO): YES